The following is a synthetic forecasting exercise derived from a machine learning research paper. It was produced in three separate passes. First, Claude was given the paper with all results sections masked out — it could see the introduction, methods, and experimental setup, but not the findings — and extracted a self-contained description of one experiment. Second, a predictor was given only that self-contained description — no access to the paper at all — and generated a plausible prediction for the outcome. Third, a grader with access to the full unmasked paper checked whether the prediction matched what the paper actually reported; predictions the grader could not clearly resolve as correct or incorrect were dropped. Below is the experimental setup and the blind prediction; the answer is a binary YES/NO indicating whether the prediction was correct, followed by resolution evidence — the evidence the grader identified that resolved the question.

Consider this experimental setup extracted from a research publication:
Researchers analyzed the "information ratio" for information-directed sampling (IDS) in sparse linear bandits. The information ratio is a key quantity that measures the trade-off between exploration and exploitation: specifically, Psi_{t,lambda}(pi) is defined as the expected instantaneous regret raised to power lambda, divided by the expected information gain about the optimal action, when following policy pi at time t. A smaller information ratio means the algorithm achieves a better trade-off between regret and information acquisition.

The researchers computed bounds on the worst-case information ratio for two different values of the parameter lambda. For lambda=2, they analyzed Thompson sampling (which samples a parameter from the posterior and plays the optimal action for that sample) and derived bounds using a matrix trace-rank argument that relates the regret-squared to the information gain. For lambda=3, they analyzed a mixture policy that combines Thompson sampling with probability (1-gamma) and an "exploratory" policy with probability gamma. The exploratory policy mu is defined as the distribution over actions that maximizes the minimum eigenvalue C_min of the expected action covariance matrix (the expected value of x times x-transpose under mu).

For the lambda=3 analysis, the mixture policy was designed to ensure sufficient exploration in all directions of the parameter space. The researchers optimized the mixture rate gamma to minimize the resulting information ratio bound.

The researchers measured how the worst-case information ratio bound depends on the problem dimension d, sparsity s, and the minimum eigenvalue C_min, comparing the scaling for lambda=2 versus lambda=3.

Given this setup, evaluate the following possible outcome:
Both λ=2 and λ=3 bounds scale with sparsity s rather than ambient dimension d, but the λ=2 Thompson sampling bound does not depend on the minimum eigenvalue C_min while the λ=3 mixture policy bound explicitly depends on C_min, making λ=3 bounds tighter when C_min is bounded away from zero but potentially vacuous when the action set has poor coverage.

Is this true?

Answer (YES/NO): NO